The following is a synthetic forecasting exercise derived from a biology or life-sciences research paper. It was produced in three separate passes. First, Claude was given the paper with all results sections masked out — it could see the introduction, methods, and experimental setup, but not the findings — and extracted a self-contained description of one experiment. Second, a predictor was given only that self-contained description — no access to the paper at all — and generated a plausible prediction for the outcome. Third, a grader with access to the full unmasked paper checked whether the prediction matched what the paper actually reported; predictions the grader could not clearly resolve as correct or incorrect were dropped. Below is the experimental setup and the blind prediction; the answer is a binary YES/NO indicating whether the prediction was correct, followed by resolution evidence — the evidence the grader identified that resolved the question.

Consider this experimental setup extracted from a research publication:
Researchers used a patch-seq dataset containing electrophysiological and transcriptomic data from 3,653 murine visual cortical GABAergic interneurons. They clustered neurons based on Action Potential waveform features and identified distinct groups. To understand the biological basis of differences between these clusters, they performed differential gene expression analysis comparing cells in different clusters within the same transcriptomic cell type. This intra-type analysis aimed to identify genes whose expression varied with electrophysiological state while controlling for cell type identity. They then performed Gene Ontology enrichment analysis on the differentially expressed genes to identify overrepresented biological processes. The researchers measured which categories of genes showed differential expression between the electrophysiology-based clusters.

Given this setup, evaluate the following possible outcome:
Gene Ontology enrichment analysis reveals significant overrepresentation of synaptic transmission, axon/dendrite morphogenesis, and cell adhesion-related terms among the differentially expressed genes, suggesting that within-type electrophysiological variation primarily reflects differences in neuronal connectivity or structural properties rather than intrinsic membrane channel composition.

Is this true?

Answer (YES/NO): NO